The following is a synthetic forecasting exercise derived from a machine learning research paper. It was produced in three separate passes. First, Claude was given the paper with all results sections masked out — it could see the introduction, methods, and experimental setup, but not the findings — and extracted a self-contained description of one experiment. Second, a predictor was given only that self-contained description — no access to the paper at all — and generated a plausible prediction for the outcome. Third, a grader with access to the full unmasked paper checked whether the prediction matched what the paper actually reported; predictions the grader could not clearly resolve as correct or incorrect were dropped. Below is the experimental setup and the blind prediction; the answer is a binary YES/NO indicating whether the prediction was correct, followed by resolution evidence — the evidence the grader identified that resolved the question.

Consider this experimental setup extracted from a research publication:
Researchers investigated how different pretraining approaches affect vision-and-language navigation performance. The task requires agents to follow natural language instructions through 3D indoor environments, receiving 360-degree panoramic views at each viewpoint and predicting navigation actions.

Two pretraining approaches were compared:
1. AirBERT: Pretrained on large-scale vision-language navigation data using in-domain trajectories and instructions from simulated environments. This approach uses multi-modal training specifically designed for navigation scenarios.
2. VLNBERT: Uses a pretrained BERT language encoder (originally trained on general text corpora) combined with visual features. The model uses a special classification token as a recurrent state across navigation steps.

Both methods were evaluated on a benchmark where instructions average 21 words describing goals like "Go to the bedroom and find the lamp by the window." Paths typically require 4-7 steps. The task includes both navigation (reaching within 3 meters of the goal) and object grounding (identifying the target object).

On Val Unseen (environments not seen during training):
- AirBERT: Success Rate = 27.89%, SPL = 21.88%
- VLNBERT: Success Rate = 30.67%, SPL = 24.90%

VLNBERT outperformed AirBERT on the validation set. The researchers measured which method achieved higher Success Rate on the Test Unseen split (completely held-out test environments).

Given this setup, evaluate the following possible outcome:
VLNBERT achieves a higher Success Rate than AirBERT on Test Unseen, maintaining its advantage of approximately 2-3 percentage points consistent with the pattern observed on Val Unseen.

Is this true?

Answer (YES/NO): NO